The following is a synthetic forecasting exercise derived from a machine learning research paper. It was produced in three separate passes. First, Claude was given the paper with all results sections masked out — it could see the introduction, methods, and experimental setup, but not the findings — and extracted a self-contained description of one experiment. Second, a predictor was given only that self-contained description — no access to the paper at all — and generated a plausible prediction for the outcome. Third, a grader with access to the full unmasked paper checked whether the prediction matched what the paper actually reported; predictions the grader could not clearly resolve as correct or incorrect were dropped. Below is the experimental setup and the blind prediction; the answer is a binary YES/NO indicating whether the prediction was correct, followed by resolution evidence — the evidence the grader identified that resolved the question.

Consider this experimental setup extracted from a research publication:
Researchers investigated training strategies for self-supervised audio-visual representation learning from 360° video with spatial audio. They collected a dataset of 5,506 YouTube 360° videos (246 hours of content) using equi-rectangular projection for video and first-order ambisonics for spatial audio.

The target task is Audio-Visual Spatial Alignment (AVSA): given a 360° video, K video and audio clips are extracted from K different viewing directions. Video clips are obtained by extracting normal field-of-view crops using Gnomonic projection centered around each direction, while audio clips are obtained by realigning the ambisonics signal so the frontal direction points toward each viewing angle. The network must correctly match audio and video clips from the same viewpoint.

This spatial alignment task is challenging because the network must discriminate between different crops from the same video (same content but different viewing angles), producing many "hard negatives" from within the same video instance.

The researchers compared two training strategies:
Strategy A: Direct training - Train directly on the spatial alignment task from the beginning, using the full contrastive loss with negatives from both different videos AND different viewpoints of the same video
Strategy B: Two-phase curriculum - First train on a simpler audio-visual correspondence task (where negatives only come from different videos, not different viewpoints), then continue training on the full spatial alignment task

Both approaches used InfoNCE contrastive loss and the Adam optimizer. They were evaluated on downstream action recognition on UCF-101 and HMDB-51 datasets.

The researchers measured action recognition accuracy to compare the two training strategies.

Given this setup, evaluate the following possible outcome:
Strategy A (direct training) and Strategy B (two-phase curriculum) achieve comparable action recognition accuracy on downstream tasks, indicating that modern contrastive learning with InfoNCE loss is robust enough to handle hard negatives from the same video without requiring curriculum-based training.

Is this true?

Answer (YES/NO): NO